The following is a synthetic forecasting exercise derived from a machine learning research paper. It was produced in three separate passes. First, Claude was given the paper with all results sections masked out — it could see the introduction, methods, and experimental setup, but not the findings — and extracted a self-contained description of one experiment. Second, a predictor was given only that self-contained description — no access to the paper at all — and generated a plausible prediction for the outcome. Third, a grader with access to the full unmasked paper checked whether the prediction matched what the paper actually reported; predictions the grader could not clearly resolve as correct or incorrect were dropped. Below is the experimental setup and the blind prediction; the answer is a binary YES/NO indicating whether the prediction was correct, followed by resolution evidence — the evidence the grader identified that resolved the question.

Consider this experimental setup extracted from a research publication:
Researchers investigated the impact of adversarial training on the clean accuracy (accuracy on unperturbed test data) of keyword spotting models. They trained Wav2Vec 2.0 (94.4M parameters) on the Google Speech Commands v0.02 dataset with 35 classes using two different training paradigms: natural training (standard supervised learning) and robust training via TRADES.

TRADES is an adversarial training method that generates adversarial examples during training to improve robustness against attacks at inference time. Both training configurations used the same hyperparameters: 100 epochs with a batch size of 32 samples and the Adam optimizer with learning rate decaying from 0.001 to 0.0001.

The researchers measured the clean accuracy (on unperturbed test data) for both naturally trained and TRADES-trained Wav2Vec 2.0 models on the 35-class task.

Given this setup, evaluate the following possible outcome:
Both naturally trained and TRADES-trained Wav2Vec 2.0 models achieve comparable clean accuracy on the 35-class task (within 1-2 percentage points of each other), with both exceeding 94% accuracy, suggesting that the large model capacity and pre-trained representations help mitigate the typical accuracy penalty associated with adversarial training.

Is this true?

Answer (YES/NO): YES